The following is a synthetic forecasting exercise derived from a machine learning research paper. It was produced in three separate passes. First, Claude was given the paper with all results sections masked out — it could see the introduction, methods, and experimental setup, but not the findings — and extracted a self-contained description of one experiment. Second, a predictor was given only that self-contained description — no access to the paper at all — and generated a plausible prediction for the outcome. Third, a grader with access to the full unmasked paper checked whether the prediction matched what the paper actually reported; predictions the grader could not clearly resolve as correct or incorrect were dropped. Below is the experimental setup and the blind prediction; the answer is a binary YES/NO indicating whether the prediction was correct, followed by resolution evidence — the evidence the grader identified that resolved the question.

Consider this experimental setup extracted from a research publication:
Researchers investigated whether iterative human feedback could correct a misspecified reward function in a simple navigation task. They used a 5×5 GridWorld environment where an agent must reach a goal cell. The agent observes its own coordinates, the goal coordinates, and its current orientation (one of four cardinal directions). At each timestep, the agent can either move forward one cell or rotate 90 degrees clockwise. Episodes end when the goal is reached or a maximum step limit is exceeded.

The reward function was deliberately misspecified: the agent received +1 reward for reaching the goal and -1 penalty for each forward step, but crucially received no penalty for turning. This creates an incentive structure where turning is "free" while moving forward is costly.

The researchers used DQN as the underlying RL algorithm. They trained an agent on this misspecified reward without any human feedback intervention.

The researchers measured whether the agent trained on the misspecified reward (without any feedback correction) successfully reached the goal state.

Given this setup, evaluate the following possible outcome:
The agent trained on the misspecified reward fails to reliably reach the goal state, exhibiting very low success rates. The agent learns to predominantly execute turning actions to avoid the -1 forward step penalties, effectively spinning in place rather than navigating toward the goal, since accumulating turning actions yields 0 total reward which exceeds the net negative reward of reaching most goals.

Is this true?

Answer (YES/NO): YES